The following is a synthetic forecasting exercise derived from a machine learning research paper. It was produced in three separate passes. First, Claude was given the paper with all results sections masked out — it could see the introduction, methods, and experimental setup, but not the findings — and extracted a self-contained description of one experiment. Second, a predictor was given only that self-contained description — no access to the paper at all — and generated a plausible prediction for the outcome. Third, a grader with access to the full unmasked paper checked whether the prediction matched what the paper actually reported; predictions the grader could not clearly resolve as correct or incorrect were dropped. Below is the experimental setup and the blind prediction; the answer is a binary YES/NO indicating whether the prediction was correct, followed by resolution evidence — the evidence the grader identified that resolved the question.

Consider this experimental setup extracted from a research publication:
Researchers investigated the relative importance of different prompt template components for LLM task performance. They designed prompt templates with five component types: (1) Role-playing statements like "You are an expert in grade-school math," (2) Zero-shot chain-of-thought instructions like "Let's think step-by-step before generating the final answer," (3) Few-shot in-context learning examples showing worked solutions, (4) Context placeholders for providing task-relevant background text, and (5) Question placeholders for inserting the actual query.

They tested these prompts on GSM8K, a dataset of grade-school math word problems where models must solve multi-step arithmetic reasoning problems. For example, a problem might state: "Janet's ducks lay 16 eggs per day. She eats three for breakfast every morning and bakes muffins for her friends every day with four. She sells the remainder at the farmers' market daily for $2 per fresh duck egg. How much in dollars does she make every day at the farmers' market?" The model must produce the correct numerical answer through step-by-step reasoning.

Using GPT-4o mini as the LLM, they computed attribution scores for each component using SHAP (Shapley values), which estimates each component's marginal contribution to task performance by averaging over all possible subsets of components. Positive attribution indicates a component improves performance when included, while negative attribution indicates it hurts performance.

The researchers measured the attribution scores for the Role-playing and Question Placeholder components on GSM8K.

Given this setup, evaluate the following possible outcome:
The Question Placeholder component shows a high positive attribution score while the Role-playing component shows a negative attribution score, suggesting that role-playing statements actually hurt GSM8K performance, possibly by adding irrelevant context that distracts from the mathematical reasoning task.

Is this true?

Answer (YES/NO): NO